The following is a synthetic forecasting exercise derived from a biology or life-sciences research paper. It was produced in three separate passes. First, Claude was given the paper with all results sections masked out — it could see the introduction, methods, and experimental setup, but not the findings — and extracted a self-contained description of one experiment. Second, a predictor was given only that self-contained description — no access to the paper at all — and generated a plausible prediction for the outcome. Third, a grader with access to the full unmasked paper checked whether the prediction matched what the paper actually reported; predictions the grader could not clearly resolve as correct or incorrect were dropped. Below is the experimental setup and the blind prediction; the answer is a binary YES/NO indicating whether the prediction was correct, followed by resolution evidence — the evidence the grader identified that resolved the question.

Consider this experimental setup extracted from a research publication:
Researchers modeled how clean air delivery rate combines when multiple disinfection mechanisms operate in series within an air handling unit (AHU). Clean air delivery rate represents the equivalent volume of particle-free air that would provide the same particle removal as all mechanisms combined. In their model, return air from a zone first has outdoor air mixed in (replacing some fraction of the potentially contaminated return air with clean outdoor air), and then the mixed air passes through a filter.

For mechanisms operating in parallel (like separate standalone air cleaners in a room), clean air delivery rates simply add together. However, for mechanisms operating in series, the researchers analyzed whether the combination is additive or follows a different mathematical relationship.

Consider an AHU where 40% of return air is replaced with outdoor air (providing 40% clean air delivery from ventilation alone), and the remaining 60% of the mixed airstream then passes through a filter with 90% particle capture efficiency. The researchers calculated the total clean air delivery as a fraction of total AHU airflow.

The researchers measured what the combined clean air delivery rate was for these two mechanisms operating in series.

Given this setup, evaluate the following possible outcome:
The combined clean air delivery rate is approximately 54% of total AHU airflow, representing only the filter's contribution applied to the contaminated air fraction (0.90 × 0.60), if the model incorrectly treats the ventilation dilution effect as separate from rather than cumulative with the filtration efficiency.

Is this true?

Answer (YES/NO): NO